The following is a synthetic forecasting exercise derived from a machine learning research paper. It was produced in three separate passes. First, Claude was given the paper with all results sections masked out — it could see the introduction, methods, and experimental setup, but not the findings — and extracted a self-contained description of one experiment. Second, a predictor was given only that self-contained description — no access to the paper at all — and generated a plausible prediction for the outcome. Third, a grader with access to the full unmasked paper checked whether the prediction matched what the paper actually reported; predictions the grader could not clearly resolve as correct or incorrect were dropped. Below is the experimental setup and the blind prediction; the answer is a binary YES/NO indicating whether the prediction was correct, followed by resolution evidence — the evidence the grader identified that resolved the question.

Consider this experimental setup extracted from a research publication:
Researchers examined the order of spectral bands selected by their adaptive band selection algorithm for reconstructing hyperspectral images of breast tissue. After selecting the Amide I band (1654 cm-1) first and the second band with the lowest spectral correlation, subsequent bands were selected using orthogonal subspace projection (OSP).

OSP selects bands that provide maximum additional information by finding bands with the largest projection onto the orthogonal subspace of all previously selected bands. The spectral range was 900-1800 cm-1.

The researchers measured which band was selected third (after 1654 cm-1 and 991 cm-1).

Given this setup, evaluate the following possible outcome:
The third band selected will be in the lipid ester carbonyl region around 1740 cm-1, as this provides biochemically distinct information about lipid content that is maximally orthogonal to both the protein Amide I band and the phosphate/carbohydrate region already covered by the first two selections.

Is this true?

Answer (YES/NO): NO